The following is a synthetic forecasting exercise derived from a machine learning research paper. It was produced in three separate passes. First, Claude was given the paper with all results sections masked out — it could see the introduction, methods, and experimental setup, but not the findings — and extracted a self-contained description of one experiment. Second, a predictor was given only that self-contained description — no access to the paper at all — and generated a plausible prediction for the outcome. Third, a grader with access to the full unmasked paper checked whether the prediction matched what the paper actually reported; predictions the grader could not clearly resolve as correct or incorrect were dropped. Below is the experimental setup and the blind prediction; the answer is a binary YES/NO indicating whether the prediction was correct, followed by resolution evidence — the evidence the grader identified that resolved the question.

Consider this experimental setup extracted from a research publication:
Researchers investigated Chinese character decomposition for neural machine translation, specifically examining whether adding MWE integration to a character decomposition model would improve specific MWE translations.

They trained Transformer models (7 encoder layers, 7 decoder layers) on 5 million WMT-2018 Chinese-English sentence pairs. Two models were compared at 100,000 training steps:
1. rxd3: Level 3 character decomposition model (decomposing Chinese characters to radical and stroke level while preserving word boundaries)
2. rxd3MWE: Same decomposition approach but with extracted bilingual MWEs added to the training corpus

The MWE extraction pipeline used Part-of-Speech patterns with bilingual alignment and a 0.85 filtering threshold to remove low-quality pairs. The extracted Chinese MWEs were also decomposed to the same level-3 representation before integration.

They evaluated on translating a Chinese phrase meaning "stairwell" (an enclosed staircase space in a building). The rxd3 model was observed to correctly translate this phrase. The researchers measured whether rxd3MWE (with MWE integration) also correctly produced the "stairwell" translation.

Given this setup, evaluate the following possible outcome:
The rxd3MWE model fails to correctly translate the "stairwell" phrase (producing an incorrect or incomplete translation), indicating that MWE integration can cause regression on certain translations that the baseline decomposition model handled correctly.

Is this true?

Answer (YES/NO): YES